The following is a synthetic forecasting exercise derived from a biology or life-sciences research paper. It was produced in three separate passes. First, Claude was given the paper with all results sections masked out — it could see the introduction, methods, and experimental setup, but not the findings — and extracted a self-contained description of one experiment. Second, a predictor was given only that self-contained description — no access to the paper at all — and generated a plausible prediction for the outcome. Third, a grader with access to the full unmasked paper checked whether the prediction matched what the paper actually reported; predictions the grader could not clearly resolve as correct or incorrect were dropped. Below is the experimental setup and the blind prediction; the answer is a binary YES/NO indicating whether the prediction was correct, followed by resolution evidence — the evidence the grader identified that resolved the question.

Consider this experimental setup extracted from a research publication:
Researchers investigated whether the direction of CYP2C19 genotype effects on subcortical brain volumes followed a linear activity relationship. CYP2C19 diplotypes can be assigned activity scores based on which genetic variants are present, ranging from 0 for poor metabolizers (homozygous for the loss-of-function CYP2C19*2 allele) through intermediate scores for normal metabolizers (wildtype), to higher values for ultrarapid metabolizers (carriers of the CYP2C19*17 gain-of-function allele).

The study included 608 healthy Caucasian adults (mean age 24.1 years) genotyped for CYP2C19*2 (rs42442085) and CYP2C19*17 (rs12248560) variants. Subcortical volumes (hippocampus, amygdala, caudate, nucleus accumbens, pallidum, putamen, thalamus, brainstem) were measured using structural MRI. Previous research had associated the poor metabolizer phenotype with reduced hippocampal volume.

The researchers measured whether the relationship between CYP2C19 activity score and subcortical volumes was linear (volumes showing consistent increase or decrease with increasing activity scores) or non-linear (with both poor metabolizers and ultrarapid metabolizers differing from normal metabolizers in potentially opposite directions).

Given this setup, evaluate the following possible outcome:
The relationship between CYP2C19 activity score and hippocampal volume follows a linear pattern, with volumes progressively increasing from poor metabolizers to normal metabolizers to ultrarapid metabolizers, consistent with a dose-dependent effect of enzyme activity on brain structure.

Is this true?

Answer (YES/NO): YES